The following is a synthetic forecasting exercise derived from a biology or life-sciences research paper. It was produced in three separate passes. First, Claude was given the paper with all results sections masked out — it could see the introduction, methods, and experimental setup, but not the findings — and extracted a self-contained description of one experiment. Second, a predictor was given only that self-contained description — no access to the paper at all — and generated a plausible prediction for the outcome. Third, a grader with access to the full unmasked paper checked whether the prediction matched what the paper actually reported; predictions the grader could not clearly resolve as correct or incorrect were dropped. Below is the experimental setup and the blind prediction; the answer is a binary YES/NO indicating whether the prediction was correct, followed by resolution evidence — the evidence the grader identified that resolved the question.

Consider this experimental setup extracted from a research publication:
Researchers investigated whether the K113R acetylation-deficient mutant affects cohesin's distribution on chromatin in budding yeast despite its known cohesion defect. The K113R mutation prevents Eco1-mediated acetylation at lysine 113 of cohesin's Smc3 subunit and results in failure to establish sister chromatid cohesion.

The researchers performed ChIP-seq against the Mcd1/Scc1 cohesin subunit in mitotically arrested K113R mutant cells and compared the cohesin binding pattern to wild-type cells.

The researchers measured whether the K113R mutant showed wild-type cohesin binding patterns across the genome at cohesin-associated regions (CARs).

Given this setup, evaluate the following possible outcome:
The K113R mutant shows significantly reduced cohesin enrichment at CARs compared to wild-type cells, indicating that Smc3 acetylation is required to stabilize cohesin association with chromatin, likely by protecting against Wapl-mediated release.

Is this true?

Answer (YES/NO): NO